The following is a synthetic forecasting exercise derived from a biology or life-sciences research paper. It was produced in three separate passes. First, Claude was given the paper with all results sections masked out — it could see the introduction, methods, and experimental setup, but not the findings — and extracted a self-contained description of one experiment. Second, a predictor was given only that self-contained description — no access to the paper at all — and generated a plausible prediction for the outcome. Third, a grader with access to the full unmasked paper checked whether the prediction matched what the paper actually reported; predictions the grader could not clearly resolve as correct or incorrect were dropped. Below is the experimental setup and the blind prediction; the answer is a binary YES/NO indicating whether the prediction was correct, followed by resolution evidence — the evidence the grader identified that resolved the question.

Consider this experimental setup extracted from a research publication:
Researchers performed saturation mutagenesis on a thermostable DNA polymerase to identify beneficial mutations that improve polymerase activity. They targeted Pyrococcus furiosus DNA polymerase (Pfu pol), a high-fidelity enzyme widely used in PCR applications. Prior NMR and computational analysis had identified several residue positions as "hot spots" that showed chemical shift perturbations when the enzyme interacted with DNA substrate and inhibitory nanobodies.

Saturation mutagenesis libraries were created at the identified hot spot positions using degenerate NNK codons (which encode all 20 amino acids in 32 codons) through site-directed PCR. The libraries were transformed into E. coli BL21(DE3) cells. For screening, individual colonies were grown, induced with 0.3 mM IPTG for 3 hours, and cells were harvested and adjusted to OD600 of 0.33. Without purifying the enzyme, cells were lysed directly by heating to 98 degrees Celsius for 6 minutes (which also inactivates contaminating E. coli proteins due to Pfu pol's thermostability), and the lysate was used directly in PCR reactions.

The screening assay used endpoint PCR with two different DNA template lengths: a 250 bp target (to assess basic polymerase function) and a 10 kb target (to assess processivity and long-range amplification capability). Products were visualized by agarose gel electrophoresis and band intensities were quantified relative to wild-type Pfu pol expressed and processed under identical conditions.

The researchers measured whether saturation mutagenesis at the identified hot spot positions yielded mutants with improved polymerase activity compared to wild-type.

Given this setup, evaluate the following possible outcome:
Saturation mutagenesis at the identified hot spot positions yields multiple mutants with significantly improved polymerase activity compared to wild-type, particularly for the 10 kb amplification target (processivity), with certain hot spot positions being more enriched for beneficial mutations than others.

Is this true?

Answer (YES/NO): YES